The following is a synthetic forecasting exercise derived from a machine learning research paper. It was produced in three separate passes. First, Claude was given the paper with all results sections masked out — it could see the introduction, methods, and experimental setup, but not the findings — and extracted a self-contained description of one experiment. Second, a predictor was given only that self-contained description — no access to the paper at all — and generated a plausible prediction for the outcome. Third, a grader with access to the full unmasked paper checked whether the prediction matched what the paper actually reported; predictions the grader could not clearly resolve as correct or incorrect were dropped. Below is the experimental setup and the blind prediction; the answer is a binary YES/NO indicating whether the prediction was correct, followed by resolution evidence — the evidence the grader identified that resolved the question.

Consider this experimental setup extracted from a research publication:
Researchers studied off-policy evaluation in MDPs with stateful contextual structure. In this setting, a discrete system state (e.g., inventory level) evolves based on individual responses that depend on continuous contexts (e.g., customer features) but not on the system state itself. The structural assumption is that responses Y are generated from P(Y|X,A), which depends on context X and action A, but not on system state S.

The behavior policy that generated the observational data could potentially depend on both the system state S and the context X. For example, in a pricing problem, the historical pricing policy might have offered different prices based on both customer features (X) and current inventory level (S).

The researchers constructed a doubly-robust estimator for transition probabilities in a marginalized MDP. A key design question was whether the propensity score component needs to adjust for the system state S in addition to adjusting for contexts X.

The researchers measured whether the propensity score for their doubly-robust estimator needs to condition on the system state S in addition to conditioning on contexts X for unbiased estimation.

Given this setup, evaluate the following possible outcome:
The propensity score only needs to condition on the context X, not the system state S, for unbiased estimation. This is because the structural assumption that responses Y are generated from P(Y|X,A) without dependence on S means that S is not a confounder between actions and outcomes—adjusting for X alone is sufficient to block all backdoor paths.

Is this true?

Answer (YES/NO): YES